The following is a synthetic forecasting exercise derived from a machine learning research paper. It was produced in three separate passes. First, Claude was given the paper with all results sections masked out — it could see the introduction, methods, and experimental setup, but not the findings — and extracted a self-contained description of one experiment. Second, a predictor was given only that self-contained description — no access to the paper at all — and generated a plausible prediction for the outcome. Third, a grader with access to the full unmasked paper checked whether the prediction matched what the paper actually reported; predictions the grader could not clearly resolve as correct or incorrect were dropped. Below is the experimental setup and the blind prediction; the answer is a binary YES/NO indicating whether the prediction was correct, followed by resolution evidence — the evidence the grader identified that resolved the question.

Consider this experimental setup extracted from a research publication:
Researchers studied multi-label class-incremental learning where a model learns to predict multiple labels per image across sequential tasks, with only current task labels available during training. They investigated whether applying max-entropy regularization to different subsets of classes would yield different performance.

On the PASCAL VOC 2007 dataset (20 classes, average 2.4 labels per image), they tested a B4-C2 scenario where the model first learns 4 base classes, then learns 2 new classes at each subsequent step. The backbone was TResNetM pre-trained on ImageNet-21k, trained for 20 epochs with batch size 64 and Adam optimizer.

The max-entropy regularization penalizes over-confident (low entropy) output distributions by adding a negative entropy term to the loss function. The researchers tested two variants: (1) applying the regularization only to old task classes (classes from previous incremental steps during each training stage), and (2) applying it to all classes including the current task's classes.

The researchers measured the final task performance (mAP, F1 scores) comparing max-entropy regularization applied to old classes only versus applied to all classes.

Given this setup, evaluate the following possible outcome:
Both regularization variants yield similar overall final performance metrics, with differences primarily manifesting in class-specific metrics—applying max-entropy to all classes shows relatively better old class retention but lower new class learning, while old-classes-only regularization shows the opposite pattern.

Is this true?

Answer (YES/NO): NO